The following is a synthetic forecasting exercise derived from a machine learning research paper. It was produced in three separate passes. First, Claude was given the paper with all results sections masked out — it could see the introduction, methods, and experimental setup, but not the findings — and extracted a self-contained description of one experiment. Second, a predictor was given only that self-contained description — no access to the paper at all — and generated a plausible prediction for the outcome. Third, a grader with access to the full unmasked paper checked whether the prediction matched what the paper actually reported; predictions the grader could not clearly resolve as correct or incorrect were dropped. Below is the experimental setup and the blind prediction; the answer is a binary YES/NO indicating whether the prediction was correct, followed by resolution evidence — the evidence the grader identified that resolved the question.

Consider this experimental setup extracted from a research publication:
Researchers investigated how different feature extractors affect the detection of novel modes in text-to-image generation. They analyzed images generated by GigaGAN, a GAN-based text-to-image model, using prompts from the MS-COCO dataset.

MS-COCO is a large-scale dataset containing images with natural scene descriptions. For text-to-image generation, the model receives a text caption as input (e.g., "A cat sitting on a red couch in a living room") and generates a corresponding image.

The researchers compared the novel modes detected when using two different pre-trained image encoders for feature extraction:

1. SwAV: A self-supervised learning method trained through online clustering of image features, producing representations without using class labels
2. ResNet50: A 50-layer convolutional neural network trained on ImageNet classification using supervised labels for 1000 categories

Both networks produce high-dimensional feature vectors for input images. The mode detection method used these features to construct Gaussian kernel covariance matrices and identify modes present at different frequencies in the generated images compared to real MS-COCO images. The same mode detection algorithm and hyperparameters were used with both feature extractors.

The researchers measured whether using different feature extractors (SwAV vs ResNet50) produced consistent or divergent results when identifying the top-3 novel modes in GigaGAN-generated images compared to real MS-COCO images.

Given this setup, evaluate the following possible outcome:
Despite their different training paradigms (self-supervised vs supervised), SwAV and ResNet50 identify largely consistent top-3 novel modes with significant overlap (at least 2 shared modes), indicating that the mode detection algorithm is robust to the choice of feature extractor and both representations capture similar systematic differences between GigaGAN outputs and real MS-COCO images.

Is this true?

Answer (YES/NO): YES